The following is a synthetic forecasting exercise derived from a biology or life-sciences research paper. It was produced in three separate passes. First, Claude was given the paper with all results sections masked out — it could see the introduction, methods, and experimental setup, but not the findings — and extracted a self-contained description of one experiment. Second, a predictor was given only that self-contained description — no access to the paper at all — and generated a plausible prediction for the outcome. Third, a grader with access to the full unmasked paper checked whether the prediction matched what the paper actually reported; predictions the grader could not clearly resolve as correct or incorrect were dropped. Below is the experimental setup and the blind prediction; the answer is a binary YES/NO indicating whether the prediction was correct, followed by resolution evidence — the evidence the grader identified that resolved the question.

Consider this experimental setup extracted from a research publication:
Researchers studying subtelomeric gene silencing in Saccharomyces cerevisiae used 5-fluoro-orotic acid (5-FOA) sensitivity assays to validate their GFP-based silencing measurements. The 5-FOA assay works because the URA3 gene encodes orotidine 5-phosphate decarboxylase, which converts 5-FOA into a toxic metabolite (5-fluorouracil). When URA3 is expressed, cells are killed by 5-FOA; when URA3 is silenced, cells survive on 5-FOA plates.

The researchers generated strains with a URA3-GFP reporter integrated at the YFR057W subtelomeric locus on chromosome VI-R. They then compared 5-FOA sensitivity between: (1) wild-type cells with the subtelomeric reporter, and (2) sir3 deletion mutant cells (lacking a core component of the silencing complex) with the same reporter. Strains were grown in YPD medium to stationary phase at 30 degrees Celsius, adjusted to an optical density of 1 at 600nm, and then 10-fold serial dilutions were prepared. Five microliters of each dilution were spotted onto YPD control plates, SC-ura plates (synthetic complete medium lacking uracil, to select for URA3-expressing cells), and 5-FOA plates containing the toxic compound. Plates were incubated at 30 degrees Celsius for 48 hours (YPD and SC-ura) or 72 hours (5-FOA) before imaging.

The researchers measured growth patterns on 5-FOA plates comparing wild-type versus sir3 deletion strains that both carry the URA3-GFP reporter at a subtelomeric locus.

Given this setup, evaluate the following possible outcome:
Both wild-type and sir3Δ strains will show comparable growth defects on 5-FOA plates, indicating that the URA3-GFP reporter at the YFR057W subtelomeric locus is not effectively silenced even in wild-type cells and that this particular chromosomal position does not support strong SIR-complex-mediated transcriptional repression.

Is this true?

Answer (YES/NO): YES